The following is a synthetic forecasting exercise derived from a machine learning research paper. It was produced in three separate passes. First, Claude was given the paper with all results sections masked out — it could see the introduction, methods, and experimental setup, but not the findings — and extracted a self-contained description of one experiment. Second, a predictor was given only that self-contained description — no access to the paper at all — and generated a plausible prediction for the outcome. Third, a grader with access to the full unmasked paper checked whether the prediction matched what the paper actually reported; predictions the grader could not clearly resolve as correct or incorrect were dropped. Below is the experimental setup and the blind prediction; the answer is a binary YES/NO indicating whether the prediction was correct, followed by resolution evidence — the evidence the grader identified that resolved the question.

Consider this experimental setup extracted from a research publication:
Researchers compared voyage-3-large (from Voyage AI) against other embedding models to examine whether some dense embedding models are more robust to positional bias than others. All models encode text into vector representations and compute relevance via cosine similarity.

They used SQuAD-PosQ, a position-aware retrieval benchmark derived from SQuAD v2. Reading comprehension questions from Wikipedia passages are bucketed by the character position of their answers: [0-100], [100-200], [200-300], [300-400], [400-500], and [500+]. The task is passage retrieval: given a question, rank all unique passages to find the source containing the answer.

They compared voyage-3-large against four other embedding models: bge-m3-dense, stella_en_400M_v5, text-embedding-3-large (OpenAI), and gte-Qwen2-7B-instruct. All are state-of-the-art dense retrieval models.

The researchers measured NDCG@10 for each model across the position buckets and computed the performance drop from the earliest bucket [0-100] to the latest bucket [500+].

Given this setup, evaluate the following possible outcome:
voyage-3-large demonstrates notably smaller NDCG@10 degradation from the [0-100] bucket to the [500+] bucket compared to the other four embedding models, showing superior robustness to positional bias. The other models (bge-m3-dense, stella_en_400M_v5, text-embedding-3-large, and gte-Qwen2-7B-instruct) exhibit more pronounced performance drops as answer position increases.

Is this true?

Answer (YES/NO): YES